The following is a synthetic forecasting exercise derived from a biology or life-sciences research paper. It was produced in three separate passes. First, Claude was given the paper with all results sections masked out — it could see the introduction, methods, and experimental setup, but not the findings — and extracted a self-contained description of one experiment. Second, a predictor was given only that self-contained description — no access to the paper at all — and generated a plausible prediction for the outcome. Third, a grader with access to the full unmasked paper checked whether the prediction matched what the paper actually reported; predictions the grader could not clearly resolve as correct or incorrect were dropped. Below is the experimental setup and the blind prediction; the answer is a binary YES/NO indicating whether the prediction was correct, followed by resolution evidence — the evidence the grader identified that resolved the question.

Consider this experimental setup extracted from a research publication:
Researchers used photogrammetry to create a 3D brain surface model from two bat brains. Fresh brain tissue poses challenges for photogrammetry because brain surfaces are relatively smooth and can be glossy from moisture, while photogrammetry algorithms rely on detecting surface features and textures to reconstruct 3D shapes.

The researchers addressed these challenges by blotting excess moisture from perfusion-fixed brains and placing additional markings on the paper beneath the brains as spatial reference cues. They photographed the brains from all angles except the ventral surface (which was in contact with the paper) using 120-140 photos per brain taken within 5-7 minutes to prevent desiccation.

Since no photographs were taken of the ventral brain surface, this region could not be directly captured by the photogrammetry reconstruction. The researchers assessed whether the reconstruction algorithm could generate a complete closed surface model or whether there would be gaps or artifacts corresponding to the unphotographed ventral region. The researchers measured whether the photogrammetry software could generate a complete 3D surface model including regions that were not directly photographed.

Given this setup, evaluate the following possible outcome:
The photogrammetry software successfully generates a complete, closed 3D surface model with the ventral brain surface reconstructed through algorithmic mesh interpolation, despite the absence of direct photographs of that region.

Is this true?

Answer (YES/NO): NO